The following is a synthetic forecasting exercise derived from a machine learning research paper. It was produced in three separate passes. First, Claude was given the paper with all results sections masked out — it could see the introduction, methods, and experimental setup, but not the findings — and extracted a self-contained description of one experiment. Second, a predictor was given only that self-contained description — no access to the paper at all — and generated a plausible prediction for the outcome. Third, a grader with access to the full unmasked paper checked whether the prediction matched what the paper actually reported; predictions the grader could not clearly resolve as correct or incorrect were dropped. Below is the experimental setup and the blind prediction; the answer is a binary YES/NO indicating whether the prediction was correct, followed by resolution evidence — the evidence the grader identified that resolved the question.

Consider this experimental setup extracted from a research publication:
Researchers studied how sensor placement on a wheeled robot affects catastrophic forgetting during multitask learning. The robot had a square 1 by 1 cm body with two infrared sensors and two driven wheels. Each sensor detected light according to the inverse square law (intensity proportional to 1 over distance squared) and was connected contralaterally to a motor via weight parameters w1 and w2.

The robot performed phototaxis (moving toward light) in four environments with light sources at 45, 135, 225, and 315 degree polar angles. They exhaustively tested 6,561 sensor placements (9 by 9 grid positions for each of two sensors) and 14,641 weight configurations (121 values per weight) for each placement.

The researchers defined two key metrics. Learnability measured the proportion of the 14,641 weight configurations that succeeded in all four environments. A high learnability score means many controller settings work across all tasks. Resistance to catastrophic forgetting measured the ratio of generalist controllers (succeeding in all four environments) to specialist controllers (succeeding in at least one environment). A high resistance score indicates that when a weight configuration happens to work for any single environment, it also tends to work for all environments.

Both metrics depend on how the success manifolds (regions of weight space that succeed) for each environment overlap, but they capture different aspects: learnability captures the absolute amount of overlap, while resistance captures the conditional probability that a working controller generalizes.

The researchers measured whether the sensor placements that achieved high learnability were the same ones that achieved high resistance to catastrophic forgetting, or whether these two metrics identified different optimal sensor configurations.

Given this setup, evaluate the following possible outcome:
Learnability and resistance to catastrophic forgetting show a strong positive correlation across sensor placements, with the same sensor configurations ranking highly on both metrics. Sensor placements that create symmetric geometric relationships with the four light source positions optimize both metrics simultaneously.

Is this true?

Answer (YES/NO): NO